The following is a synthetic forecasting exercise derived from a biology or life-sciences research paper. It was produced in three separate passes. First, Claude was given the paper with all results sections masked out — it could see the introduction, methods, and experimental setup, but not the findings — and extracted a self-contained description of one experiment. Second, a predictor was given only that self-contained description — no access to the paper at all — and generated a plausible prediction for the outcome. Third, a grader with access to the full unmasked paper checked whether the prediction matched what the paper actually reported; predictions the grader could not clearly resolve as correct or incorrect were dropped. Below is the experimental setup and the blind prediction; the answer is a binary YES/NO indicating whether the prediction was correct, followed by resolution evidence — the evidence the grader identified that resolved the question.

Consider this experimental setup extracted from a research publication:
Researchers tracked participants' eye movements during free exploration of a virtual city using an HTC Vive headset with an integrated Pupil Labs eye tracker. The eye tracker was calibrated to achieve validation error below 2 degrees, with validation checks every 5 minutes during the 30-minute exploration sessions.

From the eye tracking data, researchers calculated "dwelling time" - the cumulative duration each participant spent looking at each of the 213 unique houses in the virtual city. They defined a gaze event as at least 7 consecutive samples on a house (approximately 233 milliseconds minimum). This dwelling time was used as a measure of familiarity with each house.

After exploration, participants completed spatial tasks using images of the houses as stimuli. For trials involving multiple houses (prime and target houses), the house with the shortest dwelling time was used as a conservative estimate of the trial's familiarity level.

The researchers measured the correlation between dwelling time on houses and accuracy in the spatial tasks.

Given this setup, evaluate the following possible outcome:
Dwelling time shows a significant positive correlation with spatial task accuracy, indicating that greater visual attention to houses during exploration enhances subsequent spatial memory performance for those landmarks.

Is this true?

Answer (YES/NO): YES